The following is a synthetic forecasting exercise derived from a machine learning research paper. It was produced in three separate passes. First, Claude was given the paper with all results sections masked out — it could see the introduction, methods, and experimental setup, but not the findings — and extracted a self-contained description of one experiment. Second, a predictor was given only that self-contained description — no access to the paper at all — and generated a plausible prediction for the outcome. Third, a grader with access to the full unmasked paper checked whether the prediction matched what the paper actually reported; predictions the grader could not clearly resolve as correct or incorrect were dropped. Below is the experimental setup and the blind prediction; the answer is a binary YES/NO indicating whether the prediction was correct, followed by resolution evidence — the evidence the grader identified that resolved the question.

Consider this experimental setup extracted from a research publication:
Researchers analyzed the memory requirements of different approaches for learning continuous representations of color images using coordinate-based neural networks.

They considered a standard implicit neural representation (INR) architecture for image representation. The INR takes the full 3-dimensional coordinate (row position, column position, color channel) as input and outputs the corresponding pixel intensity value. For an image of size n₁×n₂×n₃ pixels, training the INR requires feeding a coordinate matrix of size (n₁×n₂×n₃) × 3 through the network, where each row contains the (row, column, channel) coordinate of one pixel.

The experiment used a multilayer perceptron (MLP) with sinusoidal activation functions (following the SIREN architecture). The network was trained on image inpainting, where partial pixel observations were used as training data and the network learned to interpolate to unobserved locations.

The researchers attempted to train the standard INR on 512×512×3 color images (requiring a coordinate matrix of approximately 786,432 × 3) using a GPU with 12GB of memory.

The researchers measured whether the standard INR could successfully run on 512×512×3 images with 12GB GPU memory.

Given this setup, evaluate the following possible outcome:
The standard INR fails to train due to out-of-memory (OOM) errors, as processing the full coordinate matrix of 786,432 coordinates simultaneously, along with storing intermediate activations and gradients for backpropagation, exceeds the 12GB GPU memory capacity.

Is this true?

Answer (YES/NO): YES